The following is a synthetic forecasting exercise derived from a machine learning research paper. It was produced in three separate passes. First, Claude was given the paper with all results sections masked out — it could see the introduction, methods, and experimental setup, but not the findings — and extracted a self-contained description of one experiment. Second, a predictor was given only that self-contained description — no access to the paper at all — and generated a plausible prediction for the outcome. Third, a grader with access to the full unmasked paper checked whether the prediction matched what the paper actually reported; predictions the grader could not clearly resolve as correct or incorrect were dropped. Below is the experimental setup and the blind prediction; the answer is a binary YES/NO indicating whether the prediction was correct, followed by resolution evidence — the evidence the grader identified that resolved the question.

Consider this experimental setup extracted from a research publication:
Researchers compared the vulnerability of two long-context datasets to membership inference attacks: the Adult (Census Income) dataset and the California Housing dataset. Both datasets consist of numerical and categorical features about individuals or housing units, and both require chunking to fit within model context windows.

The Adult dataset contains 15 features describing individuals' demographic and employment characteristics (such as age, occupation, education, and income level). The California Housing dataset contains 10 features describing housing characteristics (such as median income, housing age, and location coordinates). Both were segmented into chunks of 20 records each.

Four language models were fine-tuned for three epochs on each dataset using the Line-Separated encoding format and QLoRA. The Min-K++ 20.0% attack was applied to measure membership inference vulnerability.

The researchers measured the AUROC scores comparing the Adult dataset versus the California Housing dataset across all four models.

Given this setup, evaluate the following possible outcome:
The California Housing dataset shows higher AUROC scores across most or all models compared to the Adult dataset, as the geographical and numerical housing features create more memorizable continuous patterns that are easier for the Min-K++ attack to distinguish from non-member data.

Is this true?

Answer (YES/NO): YES